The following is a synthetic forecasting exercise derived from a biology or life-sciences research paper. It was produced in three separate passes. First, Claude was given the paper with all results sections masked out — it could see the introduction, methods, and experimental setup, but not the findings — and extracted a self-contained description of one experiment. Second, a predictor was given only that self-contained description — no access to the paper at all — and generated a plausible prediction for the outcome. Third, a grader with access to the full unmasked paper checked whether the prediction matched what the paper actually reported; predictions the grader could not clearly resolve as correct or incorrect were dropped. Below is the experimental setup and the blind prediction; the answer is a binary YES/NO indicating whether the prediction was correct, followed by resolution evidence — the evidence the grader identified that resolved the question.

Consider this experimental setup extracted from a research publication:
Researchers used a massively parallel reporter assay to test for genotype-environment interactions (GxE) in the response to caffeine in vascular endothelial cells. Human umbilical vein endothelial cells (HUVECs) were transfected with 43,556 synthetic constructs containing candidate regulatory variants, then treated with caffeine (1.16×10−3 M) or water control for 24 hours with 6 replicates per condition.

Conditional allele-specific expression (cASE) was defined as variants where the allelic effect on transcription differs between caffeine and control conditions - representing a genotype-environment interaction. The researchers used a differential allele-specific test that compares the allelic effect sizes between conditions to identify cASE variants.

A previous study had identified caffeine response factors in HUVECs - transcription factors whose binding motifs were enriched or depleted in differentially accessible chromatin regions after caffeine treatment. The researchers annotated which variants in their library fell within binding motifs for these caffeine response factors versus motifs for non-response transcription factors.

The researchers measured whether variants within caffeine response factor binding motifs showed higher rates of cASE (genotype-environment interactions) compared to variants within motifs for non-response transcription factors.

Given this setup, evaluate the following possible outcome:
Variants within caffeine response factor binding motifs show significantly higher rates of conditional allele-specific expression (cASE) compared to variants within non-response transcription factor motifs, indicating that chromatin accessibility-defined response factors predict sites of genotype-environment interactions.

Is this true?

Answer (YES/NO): NO